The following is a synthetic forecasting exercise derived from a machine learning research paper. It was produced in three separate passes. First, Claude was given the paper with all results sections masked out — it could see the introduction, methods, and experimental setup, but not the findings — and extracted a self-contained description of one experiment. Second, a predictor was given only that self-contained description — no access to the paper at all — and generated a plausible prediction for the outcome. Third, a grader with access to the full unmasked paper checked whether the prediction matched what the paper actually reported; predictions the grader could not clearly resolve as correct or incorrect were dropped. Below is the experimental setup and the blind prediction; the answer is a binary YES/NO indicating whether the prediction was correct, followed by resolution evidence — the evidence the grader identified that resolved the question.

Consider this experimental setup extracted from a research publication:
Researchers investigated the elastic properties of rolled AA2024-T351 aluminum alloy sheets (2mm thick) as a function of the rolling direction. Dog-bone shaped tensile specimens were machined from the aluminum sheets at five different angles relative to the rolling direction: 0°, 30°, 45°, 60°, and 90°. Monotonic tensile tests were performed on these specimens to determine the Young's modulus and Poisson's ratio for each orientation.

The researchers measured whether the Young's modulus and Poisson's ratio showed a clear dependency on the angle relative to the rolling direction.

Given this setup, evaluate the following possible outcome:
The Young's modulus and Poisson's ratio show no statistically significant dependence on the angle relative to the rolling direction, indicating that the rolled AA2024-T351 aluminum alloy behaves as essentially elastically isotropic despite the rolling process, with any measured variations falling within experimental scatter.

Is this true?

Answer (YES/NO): YES